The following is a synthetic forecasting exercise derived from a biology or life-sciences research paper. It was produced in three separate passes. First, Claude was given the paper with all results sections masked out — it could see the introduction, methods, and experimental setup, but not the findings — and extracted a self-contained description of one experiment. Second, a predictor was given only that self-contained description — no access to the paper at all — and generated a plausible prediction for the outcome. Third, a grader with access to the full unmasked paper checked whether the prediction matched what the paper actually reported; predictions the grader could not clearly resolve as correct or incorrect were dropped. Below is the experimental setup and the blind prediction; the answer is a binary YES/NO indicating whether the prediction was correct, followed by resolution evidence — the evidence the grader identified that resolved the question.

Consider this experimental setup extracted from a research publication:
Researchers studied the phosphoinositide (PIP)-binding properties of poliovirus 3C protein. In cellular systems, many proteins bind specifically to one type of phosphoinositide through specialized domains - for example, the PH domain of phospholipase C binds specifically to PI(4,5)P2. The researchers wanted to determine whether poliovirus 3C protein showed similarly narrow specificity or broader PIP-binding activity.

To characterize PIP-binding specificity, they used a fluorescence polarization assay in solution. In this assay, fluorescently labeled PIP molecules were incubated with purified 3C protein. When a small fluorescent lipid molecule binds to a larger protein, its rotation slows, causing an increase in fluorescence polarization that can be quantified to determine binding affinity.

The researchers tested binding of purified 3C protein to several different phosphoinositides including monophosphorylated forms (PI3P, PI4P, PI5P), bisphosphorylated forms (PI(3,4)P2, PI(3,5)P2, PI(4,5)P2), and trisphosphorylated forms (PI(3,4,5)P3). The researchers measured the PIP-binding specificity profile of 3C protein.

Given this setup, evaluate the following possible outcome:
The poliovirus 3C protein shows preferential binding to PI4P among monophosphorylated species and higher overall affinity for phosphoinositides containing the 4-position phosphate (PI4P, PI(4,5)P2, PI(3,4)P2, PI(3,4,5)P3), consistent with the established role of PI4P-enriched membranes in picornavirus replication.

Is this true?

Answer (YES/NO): NO